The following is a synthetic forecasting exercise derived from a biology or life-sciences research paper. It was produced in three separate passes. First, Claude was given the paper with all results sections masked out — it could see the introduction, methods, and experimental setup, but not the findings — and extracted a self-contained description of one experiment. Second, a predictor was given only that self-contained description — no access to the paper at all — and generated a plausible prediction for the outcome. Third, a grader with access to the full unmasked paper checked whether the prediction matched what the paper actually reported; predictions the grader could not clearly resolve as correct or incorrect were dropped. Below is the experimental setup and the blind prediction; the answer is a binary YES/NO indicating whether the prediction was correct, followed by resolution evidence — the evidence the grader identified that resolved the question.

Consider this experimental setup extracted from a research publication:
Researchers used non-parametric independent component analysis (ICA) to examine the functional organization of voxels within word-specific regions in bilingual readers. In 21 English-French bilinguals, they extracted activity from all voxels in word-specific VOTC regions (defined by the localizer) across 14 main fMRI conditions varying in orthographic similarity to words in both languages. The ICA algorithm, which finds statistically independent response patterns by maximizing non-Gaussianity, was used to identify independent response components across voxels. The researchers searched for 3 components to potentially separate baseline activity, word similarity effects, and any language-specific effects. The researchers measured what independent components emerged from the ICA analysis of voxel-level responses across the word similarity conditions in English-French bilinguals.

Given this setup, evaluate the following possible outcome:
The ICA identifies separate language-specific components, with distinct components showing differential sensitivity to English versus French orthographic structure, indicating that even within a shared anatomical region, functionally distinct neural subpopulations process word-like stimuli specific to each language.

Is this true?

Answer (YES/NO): NO